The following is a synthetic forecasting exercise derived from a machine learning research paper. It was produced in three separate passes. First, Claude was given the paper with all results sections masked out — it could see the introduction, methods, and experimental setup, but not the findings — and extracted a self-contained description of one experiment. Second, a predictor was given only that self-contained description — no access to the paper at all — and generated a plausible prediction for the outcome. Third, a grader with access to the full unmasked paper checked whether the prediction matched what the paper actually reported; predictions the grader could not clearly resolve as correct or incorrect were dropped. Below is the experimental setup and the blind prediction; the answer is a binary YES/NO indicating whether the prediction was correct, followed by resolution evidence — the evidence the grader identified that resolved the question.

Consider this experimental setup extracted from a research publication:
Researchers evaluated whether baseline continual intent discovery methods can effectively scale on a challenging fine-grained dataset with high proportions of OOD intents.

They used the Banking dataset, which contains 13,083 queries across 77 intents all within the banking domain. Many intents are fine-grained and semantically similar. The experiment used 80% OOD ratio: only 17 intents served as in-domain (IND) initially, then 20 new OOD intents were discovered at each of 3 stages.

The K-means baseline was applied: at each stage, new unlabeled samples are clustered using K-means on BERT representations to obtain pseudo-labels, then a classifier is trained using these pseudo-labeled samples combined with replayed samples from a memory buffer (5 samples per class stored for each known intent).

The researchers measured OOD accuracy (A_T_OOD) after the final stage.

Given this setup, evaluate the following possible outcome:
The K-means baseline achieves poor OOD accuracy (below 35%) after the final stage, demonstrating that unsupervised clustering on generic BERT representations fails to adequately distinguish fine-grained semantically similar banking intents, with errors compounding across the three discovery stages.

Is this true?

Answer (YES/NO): NO